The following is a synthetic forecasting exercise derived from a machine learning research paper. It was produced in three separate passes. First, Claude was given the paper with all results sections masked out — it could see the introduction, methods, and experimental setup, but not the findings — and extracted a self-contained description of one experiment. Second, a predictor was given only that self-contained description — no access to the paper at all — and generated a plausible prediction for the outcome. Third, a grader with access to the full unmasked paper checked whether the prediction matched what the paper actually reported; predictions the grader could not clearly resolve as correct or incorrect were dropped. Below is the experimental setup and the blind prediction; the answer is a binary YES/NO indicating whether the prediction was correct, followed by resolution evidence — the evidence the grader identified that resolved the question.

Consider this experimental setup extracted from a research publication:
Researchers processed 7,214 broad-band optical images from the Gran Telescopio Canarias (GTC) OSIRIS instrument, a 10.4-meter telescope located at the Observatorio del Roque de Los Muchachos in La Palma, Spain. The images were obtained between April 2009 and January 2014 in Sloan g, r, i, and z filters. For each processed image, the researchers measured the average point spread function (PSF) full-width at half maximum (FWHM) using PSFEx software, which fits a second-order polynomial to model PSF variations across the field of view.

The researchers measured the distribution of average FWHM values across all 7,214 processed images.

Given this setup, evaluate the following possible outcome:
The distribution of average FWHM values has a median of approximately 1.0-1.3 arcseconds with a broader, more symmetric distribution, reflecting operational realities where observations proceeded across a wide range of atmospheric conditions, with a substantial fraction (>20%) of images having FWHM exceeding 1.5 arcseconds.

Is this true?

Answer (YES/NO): NO